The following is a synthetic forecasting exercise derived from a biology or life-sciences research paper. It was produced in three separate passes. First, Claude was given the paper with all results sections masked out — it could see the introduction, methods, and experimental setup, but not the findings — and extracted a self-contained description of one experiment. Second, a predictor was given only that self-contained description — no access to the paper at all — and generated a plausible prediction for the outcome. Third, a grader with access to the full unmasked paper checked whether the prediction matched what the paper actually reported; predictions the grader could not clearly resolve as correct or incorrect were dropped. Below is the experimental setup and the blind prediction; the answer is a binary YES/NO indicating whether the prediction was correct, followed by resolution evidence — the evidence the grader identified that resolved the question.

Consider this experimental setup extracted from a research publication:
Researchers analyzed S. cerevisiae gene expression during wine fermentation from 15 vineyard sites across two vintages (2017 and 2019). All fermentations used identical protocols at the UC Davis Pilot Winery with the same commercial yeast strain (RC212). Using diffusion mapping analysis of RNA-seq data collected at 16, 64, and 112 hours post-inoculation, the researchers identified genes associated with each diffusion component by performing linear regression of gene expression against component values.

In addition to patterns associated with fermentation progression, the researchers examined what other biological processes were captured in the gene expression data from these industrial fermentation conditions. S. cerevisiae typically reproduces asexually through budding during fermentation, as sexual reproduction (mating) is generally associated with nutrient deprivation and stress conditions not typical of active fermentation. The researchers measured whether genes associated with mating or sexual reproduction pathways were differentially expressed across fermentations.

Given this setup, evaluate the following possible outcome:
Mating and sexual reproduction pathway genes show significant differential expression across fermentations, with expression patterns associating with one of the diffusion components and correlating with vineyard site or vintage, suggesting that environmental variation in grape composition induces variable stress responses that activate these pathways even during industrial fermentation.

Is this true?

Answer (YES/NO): YES